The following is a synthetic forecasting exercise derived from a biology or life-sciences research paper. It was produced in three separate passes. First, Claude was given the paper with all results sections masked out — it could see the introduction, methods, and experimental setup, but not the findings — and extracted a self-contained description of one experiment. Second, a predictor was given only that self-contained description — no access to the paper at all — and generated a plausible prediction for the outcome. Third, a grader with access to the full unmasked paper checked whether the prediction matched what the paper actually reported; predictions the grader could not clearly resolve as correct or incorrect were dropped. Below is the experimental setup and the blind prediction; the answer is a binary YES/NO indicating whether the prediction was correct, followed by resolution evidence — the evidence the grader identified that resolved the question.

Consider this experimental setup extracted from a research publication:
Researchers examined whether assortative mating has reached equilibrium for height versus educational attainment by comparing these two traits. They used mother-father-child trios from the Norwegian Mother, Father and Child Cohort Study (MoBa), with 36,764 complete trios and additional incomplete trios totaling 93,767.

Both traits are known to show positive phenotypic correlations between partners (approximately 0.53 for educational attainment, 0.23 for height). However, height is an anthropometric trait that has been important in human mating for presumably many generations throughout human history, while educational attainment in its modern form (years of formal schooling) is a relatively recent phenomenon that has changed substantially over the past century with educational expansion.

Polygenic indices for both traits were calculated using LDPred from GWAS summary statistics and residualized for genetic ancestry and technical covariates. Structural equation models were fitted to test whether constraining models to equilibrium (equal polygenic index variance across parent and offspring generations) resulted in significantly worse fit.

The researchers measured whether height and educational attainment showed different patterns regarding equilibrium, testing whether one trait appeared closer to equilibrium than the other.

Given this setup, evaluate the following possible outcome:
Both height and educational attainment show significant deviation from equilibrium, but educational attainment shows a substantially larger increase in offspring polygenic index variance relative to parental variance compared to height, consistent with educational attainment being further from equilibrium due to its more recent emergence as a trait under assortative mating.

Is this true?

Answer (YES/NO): NO